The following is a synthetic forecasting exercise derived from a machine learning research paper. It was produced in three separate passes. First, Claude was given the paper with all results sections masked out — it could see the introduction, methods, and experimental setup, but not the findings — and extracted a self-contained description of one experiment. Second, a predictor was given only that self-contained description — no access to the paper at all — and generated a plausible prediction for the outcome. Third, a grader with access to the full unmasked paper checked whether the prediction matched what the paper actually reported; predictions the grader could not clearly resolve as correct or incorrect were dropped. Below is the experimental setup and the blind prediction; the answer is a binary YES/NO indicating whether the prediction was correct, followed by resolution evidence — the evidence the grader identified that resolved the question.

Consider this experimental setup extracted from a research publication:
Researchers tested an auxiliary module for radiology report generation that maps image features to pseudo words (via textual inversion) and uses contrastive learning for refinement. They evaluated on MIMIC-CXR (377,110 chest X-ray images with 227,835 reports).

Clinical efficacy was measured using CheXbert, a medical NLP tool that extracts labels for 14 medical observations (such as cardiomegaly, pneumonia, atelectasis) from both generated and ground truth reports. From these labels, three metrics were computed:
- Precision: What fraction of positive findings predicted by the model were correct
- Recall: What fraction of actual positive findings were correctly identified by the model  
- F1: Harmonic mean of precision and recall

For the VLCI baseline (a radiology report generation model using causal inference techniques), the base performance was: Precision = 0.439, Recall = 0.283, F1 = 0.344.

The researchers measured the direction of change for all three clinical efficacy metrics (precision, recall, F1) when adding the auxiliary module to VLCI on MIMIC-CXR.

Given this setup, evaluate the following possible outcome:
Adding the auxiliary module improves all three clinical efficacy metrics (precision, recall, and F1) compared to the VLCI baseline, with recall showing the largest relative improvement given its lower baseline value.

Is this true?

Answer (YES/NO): YES